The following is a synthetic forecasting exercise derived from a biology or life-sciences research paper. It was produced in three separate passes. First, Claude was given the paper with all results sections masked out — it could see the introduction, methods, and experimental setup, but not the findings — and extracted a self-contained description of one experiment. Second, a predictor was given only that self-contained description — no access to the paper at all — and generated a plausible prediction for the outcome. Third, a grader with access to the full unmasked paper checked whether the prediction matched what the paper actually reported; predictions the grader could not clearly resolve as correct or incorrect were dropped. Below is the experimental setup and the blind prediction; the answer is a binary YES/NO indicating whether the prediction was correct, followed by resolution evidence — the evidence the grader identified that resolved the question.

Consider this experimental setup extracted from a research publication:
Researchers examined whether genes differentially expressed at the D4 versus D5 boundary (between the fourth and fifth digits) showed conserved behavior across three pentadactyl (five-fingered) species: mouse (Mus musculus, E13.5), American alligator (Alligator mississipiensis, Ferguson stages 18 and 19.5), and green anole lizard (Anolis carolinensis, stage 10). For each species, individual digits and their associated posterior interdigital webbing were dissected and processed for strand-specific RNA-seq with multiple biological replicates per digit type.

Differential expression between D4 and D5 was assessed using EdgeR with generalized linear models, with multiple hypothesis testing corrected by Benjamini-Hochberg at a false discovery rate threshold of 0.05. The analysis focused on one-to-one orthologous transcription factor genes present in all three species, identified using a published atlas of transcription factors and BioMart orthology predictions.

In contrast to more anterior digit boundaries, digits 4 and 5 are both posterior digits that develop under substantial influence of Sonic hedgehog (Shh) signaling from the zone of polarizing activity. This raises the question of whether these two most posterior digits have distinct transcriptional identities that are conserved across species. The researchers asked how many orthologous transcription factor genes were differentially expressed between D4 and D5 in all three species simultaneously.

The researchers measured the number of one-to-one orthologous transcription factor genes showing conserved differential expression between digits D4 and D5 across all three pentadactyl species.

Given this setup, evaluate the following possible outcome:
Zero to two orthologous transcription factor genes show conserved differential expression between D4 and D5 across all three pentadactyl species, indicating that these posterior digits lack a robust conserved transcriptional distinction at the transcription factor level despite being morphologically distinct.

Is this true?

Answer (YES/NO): YES